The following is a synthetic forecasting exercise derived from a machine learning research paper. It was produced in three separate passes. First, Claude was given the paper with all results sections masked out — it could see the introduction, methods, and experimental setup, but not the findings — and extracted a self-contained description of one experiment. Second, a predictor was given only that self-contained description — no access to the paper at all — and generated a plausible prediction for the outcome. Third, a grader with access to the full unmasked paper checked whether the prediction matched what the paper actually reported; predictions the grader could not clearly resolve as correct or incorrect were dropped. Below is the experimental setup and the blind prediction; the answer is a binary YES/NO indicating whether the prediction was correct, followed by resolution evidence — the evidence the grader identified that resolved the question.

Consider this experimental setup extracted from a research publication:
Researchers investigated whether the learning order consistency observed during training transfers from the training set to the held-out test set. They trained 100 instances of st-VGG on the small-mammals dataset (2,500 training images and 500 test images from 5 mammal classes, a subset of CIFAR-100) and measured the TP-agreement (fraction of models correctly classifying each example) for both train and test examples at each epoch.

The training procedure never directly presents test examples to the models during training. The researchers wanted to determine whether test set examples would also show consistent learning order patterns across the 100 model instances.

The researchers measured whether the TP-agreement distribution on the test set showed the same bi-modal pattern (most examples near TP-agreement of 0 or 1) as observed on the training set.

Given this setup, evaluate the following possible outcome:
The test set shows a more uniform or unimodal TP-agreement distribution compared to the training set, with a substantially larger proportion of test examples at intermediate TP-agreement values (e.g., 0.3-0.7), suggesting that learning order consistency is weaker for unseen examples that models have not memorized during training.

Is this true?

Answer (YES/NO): NO